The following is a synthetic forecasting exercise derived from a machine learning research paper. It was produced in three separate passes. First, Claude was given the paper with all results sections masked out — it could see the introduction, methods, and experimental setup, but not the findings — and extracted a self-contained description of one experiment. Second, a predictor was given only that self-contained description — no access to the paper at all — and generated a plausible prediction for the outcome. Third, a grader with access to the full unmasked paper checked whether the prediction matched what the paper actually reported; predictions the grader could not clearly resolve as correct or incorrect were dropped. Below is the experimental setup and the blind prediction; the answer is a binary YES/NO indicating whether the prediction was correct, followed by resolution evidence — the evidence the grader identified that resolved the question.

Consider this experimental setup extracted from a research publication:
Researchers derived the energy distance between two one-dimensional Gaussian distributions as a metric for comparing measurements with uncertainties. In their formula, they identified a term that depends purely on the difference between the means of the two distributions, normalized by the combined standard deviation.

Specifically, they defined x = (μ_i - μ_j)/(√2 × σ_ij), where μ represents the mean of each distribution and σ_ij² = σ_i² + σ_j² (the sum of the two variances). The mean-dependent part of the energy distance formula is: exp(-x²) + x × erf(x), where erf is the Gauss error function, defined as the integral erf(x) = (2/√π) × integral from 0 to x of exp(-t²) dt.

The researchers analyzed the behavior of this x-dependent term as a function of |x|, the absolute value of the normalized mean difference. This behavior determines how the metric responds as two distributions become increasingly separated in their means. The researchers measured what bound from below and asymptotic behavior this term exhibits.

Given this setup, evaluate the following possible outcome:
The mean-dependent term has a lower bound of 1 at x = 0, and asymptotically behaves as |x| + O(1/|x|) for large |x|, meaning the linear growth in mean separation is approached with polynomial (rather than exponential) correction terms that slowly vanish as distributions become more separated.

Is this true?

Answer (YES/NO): NO